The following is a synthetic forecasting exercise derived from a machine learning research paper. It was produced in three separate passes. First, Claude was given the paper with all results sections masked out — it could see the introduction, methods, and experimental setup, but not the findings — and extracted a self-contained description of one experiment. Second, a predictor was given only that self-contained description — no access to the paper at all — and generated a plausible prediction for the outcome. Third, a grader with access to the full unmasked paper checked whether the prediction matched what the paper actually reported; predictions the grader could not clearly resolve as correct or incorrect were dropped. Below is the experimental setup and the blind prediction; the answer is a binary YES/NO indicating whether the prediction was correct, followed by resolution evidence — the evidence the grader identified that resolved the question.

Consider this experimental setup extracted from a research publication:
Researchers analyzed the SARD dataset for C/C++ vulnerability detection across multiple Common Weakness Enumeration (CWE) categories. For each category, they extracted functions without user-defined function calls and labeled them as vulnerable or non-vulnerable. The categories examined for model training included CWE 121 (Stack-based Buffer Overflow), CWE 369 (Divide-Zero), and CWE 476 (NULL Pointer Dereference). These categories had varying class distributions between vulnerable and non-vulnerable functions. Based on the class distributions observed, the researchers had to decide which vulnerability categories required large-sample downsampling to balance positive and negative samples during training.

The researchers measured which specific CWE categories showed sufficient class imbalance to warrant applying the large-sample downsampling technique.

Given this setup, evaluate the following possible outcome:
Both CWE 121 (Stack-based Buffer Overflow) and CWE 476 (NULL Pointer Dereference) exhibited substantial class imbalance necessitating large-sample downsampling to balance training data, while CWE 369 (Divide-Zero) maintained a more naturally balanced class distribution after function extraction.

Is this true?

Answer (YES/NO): NO